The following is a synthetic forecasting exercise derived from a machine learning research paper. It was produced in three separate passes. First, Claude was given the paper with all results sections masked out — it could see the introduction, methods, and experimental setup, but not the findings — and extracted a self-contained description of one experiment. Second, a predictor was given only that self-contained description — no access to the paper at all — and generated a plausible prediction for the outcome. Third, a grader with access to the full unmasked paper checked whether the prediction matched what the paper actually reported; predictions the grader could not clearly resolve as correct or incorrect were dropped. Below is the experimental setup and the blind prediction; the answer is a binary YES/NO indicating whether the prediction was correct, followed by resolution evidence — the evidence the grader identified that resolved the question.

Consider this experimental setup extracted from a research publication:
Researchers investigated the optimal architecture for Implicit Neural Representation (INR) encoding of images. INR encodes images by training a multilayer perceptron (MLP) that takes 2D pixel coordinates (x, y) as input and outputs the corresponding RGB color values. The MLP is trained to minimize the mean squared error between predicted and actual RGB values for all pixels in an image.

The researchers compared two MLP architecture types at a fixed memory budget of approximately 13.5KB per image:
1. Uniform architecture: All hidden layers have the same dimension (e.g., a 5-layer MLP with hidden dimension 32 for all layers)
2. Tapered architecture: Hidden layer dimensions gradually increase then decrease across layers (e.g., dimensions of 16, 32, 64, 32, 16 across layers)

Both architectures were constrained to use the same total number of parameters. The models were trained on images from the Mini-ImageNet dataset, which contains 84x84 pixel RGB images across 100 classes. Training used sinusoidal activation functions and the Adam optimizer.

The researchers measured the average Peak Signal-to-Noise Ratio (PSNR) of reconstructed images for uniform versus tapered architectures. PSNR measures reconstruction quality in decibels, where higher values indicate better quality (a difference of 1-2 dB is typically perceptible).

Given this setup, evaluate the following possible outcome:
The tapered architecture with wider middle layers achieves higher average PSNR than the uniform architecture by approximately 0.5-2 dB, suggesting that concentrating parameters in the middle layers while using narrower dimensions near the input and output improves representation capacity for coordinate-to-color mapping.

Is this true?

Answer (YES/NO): NO